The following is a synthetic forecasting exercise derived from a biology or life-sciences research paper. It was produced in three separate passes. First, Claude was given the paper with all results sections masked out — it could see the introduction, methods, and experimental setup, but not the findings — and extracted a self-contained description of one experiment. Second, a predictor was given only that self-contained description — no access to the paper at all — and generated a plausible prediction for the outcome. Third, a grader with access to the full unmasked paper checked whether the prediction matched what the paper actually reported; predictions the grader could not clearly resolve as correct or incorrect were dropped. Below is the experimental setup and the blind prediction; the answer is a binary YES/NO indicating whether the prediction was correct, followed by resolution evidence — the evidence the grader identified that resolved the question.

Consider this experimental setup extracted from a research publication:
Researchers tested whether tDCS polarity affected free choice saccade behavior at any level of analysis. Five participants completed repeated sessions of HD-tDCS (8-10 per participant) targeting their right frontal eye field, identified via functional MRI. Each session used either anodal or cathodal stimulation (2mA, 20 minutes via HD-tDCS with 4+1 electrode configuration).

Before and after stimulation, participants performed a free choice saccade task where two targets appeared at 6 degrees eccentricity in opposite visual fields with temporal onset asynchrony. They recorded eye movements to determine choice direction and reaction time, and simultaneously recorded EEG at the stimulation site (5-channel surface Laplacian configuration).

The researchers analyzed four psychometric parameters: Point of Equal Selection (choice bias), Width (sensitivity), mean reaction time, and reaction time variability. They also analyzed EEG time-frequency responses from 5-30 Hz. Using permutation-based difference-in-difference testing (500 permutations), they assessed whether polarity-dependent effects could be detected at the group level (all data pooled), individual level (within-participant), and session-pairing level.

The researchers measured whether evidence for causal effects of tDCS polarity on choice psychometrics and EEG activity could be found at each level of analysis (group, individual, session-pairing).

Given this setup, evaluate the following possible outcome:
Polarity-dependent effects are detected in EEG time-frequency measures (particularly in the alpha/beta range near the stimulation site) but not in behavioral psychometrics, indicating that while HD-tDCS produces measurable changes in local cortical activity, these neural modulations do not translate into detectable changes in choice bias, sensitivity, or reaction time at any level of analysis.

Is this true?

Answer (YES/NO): NO